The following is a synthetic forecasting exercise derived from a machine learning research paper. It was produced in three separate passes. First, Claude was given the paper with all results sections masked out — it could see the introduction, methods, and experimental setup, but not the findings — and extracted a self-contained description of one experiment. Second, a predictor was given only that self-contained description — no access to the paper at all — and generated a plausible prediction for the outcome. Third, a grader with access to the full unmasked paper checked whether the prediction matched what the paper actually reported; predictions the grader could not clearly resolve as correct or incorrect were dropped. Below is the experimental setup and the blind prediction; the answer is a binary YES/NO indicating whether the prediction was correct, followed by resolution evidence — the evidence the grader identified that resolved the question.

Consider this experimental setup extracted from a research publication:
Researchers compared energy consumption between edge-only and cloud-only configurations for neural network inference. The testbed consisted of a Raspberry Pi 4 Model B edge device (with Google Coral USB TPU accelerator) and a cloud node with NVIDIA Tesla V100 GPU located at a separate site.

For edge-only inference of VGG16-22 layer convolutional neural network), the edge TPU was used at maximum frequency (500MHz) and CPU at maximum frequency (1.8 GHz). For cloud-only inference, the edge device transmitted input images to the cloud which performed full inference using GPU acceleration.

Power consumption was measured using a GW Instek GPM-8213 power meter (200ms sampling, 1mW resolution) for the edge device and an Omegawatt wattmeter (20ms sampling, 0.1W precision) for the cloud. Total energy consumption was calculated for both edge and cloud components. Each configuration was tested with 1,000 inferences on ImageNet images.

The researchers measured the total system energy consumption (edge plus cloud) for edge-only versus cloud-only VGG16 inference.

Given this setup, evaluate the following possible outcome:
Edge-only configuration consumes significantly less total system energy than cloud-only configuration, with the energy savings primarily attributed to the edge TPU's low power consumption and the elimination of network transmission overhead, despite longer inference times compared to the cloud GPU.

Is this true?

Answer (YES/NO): NO